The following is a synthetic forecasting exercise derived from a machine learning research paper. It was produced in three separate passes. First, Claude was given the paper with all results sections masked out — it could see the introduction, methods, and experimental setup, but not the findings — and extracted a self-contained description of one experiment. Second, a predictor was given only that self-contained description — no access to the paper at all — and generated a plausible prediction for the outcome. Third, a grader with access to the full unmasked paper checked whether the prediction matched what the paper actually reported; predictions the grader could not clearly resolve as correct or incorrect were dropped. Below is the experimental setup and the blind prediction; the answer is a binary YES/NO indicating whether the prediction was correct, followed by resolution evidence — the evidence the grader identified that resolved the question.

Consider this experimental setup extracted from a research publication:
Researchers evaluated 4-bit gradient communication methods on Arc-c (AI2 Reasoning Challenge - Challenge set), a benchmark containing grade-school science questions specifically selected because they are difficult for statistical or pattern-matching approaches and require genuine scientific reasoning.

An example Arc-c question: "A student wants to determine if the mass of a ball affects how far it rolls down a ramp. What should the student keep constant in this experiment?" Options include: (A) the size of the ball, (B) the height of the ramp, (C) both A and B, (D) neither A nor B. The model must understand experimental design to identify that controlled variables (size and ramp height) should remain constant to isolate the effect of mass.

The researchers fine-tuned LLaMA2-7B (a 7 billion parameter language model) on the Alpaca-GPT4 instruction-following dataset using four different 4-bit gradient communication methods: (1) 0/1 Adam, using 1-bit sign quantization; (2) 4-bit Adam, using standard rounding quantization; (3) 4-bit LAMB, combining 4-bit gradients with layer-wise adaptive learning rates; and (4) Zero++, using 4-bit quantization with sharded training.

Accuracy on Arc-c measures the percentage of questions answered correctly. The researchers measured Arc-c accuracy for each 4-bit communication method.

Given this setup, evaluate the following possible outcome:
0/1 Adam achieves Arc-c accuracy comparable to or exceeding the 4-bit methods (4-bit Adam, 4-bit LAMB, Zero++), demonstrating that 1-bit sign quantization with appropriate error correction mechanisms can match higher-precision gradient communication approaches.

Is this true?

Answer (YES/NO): YES